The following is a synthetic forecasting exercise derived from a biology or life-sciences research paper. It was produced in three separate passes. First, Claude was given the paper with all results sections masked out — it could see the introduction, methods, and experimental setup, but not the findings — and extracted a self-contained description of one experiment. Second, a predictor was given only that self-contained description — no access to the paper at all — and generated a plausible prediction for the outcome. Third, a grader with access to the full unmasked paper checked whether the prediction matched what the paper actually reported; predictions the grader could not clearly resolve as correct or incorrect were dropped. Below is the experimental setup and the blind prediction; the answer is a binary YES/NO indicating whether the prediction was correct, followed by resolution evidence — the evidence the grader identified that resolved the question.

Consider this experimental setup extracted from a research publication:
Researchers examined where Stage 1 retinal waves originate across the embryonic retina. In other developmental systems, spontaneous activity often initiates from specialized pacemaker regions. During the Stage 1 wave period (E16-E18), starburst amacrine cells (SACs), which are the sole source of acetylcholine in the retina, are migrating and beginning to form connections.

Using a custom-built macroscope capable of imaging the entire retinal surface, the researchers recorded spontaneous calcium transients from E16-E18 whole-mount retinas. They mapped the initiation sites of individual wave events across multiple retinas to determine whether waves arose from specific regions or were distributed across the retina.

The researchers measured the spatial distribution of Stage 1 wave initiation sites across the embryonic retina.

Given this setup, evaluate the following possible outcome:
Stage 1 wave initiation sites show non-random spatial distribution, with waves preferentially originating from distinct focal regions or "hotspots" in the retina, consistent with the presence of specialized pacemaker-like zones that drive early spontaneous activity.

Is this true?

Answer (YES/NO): NO